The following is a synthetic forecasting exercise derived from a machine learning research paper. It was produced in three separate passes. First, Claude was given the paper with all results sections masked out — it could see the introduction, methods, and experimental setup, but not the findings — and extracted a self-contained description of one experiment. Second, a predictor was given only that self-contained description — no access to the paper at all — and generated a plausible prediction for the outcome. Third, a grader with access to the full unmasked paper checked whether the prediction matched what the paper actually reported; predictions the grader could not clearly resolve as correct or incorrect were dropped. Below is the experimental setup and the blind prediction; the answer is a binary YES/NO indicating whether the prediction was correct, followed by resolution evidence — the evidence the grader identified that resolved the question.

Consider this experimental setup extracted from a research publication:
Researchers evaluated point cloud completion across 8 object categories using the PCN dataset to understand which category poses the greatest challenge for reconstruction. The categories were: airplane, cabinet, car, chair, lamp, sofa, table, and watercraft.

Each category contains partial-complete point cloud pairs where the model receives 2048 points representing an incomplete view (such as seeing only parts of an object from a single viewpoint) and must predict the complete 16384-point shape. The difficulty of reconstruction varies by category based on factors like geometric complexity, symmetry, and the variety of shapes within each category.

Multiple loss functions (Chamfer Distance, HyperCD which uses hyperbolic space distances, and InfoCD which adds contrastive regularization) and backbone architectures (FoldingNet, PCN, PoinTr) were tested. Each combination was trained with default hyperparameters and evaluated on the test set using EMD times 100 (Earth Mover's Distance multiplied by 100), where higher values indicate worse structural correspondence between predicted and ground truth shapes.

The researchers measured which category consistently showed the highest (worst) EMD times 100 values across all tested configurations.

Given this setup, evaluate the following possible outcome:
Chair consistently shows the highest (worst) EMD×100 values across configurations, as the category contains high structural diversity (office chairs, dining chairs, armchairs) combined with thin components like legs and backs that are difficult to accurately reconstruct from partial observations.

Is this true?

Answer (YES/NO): NO